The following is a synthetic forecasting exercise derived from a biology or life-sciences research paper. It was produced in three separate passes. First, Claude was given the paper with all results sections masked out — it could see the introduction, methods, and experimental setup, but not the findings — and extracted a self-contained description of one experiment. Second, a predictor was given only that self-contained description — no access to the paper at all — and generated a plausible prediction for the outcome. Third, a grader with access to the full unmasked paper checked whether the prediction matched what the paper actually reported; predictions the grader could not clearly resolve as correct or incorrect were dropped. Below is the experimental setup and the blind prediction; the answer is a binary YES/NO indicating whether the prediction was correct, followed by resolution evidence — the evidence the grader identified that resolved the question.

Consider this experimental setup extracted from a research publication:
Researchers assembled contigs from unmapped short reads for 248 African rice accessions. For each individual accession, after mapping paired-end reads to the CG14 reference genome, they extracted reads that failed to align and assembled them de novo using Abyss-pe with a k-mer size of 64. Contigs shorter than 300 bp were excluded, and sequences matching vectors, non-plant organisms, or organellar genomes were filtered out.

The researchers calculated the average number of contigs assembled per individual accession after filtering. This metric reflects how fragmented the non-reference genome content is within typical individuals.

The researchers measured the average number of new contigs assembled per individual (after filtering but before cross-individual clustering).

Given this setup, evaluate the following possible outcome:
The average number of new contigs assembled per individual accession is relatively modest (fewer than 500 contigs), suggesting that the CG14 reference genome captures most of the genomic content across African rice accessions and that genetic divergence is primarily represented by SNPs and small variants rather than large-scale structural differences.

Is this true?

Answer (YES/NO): NO